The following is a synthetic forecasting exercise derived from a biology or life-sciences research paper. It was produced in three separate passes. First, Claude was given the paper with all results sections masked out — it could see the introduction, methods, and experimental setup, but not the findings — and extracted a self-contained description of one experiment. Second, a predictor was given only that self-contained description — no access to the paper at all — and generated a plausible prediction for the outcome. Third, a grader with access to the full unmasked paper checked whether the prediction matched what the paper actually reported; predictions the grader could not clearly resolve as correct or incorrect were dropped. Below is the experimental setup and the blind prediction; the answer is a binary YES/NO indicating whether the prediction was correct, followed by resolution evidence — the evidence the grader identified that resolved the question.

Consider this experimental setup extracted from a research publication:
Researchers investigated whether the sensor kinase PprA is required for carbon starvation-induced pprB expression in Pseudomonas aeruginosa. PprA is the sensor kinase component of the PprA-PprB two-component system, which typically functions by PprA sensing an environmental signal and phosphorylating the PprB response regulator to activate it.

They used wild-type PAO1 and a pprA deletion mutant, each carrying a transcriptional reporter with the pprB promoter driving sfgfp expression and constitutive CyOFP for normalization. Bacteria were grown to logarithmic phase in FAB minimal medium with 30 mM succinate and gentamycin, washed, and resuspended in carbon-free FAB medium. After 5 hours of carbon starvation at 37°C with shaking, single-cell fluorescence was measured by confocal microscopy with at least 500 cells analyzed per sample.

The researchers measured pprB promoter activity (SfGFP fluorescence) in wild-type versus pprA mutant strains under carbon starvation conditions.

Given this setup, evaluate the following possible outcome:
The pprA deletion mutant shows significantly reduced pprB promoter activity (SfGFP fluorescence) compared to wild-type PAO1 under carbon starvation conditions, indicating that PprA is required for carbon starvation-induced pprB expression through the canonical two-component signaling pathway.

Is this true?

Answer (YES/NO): NO